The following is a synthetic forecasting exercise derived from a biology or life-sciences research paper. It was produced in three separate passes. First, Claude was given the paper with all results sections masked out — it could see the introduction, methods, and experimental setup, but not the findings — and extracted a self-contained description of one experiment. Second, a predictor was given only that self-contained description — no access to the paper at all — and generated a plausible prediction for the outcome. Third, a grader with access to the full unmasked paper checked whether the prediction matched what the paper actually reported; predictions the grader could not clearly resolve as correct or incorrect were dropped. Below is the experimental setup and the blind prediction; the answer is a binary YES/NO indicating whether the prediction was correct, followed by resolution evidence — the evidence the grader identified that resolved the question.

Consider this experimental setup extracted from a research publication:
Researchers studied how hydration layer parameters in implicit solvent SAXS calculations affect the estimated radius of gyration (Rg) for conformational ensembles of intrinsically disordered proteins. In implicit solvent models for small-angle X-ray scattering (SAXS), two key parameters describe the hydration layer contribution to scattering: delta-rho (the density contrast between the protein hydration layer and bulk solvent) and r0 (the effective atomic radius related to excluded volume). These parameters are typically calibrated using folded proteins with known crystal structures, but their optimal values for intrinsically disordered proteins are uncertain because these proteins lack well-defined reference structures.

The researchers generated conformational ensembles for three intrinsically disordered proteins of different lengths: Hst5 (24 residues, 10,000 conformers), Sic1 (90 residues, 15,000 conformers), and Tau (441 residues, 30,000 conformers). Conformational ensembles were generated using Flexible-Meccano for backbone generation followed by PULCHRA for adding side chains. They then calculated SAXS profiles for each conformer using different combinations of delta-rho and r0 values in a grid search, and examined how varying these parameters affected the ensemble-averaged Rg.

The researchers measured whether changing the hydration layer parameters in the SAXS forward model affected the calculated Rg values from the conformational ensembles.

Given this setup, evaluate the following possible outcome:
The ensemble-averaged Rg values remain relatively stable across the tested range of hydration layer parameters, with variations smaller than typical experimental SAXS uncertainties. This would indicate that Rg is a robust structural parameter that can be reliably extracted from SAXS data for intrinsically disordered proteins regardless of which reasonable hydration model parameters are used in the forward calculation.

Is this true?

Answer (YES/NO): NO